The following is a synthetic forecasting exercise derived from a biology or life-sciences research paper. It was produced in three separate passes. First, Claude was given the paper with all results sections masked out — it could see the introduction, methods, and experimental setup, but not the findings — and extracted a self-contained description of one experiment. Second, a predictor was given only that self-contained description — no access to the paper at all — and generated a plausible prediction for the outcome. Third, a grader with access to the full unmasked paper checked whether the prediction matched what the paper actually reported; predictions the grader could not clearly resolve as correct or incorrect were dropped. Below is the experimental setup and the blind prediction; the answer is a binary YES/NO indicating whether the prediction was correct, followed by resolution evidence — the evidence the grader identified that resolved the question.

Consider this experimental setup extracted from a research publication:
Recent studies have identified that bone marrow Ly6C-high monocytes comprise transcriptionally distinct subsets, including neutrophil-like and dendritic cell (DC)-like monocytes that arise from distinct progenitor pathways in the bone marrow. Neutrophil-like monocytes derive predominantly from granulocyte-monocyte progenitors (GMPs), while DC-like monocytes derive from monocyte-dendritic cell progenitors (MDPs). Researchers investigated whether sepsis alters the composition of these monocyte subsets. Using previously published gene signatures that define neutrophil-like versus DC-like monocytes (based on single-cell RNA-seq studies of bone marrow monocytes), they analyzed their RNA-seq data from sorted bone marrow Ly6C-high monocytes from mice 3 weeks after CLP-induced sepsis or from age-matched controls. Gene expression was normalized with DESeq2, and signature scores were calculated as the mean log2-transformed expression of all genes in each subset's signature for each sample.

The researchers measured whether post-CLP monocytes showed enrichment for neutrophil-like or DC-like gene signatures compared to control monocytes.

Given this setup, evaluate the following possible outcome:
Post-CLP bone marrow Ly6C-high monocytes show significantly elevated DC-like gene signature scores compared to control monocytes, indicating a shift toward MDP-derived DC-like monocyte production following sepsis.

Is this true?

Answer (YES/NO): NO